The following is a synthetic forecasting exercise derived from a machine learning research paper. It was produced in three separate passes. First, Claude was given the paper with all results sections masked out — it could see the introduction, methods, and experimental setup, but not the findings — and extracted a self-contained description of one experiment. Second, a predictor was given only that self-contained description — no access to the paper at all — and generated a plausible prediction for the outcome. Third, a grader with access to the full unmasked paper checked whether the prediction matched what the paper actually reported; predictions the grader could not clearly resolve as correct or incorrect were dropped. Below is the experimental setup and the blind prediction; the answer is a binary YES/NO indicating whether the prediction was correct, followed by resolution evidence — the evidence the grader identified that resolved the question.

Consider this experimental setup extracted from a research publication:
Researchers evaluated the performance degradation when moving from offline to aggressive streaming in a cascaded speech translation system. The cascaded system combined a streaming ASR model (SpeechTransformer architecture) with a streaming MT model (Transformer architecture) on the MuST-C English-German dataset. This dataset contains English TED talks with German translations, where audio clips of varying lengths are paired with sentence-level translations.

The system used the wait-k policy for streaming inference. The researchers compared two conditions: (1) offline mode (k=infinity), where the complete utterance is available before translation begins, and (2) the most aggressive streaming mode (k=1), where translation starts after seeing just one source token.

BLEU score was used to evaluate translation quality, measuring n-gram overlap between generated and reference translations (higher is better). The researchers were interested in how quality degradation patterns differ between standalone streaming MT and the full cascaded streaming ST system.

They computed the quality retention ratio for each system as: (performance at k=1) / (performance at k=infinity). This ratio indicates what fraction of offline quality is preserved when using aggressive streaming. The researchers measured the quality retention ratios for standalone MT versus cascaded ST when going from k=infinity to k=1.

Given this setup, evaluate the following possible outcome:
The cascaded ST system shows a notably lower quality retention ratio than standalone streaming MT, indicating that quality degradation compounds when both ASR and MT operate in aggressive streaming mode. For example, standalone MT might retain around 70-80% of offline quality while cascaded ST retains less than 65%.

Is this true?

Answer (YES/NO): NO